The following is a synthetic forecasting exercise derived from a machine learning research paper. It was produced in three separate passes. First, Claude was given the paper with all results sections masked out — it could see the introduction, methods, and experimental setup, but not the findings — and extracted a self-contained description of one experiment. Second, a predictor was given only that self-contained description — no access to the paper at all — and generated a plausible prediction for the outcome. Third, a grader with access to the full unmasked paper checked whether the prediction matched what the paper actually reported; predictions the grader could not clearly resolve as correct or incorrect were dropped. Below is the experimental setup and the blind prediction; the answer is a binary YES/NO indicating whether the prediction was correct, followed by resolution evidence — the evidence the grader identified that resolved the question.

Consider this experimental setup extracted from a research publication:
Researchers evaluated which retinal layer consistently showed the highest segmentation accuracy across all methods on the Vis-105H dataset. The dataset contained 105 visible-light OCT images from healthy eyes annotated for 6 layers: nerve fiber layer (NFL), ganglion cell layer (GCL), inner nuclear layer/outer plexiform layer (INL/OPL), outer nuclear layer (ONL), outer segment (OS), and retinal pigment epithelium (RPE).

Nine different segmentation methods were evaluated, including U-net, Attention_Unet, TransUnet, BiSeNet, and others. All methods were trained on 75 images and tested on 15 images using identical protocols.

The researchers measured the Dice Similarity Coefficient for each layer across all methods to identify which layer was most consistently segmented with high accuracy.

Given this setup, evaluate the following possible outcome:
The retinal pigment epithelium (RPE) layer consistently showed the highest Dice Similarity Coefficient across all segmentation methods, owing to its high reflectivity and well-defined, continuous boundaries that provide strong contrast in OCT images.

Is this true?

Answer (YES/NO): NO